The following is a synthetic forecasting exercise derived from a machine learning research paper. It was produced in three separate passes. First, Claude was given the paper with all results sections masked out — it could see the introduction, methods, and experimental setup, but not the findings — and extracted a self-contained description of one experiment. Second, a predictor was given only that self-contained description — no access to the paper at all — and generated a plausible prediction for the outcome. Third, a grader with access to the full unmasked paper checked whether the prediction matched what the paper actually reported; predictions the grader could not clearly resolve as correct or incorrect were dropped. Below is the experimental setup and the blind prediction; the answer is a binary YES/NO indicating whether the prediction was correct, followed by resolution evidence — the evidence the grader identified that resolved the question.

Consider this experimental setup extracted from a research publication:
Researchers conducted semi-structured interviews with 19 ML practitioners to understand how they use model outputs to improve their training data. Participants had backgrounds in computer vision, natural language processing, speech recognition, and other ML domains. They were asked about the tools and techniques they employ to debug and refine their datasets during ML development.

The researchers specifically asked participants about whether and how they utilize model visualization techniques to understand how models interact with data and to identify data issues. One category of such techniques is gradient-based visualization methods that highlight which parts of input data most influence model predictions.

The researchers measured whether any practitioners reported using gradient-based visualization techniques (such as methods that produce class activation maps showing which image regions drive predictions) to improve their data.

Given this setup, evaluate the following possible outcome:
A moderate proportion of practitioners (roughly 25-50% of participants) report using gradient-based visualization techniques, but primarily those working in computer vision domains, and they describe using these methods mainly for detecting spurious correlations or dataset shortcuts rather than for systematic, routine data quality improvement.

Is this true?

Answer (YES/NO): NO